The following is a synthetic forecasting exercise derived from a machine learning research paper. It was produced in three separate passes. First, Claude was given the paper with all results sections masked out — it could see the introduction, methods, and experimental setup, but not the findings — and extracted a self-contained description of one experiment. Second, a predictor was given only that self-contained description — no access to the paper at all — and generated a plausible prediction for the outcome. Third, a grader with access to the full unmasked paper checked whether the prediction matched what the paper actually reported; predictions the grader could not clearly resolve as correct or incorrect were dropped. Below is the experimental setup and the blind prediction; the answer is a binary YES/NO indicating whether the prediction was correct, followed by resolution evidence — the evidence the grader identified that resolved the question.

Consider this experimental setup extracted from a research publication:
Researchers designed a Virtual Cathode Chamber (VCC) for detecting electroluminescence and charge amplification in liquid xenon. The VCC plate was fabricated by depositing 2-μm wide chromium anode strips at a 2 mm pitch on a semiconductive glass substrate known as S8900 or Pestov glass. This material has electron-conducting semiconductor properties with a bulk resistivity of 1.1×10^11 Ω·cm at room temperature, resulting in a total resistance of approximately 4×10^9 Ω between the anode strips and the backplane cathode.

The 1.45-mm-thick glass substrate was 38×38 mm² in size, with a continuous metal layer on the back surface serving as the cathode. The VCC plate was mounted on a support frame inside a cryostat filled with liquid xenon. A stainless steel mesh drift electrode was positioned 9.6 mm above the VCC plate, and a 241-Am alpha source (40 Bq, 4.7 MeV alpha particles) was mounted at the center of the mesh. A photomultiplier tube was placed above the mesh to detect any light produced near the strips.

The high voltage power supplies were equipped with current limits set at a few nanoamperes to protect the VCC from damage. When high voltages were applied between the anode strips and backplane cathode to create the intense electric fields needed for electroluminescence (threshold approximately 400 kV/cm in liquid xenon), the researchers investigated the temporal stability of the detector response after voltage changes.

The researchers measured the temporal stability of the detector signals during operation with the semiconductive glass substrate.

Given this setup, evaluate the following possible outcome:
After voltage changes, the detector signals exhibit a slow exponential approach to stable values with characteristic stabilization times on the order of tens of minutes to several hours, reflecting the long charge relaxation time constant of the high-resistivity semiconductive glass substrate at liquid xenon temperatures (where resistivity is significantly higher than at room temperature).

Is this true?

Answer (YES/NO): YES